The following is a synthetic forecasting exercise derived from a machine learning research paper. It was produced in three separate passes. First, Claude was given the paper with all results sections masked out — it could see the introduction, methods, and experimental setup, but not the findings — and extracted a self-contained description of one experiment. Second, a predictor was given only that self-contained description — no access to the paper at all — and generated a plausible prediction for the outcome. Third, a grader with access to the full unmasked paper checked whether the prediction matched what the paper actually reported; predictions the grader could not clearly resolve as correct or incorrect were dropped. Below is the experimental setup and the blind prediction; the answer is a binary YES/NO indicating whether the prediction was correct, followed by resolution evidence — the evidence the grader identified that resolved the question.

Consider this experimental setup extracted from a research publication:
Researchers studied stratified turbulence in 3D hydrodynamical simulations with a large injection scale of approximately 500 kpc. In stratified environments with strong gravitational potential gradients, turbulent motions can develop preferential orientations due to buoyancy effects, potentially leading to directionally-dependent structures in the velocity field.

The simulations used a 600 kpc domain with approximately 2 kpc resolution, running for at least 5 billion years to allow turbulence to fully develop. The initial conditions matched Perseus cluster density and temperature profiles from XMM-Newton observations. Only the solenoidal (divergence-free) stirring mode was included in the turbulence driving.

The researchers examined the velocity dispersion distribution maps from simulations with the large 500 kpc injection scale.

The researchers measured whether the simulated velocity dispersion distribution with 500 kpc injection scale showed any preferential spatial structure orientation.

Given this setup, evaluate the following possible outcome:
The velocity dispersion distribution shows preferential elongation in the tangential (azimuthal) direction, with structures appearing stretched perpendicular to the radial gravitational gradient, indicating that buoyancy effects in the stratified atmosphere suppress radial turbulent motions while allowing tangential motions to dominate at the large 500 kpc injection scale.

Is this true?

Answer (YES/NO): YES